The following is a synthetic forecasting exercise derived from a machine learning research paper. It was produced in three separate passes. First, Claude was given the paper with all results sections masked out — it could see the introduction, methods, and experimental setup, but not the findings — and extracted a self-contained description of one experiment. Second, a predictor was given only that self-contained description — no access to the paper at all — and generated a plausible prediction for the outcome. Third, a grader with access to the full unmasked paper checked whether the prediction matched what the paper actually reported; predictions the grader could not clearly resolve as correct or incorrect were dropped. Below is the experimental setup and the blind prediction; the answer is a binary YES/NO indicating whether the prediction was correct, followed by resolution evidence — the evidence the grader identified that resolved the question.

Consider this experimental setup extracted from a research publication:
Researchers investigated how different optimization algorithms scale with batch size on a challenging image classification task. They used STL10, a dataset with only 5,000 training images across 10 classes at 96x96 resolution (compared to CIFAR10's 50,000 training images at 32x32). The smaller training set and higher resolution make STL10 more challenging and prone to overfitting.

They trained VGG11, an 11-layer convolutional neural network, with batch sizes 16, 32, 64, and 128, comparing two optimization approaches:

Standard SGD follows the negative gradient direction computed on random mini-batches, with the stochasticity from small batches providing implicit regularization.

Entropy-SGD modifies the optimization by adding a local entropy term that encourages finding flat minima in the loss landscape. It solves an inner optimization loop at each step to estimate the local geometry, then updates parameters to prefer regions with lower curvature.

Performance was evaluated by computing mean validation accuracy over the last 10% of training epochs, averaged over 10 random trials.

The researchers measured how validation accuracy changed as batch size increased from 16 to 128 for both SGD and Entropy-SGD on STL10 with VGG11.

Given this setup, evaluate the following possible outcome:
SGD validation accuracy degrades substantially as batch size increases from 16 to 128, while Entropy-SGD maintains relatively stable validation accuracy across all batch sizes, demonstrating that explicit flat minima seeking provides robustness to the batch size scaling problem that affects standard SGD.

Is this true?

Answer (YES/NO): NO